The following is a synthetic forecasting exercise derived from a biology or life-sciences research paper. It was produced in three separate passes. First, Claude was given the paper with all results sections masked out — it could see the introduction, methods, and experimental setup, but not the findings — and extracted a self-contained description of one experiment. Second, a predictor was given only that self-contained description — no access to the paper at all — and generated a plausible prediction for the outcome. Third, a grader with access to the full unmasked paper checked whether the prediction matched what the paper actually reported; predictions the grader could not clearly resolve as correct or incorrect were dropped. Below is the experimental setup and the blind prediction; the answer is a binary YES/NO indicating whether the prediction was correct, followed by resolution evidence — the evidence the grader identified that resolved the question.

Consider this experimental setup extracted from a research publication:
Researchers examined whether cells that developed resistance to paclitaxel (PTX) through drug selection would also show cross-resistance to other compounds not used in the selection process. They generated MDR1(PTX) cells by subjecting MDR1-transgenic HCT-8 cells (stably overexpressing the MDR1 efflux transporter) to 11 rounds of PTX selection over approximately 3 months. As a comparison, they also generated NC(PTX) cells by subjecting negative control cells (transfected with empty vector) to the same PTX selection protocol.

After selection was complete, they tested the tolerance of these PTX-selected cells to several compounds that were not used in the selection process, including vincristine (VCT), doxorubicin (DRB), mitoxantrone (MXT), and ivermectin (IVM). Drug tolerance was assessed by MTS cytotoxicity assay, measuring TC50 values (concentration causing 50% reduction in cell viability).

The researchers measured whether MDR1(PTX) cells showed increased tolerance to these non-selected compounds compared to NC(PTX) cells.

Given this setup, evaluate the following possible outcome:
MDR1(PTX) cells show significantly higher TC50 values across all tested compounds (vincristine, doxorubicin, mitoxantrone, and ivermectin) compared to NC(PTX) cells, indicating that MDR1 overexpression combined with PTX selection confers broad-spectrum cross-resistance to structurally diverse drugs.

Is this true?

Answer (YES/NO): YES